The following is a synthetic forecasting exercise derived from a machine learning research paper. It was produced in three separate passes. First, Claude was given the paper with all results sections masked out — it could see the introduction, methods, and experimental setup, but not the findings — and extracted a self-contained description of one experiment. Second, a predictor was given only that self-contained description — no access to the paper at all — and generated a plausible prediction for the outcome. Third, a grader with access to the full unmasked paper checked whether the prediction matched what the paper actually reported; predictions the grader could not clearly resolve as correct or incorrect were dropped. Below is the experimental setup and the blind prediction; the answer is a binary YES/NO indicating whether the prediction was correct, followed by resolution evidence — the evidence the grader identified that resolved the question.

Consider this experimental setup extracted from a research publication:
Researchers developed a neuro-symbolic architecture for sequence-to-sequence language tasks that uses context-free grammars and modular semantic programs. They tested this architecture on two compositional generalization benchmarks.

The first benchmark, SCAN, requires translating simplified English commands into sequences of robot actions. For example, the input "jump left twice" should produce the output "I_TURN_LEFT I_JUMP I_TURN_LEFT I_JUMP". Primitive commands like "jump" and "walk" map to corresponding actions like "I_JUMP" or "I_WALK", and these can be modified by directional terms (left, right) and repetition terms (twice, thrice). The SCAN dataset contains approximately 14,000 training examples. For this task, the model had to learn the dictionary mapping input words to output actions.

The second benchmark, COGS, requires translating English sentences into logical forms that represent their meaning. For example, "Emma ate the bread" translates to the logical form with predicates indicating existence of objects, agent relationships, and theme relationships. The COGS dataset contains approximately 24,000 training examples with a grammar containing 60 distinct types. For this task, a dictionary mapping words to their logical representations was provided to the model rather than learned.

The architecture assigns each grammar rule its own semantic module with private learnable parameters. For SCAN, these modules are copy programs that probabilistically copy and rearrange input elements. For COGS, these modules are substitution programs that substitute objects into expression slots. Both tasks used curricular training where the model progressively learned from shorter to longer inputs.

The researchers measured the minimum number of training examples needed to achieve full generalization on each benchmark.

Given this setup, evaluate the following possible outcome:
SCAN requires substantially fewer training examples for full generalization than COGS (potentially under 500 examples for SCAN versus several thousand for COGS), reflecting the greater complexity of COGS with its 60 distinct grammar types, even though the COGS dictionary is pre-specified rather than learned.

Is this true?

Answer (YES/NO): NO